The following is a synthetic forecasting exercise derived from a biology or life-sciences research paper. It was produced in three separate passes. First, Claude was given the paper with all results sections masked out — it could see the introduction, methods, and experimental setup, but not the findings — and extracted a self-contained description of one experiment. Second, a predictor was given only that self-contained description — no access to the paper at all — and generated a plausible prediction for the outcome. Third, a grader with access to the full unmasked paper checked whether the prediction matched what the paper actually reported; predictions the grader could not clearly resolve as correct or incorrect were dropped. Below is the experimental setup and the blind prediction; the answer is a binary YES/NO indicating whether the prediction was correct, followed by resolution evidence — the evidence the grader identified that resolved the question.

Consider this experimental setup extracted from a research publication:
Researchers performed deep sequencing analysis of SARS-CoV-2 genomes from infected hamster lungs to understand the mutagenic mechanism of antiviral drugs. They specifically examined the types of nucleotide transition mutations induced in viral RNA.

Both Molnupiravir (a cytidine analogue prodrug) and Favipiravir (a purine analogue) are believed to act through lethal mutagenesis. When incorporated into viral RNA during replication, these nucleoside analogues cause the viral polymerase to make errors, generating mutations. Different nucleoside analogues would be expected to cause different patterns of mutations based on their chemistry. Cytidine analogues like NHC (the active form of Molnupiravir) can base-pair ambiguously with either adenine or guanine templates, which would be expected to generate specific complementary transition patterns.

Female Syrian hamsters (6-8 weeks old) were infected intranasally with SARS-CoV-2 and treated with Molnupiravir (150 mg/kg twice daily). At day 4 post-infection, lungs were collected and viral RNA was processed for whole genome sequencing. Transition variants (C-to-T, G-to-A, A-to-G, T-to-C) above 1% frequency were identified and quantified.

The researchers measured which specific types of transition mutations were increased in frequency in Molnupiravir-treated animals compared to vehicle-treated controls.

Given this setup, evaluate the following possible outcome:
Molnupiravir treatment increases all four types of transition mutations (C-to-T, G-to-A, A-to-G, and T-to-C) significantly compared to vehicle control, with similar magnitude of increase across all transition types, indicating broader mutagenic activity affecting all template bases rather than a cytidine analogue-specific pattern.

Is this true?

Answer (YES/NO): NO